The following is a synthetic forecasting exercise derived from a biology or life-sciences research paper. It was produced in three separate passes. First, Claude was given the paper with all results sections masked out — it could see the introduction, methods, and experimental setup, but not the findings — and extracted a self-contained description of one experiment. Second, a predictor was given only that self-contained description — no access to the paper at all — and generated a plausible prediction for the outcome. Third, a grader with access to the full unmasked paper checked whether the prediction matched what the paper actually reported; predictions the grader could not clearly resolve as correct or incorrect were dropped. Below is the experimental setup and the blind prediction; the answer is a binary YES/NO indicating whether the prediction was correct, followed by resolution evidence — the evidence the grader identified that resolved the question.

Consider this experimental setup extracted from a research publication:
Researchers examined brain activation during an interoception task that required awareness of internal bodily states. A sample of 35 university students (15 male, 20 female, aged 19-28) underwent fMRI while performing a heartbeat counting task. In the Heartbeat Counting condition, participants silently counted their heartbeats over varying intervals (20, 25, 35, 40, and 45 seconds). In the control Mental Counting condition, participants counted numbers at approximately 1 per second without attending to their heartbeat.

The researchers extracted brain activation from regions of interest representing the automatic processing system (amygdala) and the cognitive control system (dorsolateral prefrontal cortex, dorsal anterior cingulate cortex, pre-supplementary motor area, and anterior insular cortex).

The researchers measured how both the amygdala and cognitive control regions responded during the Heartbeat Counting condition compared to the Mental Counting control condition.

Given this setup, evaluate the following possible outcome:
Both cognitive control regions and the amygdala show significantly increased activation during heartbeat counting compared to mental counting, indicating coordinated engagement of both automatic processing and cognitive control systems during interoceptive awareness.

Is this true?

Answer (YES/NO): YES